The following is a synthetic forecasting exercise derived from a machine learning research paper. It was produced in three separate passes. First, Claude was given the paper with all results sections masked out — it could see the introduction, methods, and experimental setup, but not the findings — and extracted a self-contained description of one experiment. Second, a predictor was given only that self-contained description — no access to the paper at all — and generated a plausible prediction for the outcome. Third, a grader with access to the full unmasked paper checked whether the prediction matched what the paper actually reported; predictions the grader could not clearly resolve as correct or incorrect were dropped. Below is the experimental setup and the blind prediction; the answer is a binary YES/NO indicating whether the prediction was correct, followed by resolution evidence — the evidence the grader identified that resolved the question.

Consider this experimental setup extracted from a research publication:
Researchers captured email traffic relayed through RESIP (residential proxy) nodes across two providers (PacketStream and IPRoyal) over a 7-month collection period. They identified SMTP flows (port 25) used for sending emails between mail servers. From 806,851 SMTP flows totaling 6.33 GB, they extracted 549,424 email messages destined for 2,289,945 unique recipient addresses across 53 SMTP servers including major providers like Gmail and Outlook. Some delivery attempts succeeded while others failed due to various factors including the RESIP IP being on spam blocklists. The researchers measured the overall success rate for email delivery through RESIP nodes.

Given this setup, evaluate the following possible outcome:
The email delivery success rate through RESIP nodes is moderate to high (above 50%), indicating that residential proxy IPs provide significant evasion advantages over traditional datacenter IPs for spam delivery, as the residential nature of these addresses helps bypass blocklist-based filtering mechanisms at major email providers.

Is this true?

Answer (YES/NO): NO